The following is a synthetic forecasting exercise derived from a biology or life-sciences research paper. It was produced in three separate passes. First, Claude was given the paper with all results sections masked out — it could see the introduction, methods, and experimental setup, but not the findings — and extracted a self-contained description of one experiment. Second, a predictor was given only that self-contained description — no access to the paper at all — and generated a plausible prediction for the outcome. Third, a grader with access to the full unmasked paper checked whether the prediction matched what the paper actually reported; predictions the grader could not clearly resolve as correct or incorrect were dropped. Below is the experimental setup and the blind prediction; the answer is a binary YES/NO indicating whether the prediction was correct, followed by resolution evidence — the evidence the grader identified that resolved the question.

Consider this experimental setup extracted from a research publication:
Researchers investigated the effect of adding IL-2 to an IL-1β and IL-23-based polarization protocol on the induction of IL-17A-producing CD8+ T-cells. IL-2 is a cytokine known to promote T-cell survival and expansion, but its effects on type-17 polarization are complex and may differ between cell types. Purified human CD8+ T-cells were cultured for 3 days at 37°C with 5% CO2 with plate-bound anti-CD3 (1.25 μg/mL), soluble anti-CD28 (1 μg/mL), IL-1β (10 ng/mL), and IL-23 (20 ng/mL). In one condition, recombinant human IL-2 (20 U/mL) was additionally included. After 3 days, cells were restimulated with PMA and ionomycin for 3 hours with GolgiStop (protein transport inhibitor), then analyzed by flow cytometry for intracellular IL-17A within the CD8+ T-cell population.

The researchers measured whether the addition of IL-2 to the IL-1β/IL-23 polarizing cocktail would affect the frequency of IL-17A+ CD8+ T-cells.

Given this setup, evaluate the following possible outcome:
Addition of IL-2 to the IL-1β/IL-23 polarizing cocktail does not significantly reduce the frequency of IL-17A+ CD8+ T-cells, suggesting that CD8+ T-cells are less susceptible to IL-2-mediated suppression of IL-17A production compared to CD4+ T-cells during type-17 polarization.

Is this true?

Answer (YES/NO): YES